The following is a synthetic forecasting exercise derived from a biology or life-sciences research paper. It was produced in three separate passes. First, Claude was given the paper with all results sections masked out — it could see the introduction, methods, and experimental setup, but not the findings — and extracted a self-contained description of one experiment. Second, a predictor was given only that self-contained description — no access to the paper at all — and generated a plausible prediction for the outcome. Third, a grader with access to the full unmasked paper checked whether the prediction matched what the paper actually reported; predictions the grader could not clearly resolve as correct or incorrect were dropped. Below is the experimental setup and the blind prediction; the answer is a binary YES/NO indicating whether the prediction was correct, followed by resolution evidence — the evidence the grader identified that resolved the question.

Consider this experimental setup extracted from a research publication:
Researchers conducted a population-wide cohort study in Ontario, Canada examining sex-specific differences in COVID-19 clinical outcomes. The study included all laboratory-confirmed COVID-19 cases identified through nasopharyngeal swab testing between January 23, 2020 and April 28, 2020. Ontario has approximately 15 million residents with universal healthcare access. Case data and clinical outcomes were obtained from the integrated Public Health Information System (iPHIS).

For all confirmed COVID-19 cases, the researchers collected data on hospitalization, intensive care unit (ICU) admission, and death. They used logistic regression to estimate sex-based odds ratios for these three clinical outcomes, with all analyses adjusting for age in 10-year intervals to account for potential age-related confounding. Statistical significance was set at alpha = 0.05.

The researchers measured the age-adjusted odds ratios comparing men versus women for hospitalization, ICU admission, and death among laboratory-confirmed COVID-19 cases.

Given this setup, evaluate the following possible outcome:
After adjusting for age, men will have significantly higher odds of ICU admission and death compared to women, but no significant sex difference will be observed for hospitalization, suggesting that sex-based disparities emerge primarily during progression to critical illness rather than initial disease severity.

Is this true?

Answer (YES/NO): NO